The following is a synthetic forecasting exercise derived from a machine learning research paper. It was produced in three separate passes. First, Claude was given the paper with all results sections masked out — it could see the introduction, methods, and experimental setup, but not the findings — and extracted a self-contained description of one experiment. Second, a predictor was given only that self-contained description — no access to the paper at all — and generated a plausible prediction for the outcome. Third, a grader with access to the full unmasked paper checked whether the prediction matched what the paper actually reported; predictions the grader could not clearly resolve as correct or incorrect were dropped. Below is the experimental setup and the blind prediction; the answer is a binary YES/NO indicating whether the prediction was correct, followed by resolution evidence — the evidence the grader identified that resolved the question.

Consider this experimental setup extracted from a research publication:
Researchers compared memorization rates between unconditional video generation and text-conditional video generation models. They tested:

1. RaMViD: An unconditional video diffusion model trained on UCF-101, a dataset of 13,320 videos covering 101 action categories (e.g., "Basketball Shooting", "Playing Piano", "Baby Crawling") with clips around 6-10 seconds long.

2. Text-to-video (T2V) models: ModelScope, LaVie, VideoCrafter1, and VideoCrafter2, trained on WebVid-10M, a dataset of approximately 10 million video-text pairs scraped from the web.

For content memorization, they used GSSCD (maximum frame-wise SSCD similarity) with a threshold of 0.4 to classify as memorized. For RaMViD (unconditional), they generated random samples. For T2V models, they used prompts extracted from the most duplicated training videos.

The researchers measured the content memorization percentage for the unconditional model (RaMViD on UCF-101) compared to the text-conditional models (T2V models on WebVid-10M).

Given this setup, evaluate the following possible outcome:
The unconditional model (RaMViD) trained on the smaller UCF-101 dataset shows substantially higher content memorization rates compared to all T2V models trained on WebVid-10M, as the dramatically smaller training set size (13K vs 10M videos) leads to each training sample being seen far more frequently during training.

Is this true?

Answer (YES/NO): YES